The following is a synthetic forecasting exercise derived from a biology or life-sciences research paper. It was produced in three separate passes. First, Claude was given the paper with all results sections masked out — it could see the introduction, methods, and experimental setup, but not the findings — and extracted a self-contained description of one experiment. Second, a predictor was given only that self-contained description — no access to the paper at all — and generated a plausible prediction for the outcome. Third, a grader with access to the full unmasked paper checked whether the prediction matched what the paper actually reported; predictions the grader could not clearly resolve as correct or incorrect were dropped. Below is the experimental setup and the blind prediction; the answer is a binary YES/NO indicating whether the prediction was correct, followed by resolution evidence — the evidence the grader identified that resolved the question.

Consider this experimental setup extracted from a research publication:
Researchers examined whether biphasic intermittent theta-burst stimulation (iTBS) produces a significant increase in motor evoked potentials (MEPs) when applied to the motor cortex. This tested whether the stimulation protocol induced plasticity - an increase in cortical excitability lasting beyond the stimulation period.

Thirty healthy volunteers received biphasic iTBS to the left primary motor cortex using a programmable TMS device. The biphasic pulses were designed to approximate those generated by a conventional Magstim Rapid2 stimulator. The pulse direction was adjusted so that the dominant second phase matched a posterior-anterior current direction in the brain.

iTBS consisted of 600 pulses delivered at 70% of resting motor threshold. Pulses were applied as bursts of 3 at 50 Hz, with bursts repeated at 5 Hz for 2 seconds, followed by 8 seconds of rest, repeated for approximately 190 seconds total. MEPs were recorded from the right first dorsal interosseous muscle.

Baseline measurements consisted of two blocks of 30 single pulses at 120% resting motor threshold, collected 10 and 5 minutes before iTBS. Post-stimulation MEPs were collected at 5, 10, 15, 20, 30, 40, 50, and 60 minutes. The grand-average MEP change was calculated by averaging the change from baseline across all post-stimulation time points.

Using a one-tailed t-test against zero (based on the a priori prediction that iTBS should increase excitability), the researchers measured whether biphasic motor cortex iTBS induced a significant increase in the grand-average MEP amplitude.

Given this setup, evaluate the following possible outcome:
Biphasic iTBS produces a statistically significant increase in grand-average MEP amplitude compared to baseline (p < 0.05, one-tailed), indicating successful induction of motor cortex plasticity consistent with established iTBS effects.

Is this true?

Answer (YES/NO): YES